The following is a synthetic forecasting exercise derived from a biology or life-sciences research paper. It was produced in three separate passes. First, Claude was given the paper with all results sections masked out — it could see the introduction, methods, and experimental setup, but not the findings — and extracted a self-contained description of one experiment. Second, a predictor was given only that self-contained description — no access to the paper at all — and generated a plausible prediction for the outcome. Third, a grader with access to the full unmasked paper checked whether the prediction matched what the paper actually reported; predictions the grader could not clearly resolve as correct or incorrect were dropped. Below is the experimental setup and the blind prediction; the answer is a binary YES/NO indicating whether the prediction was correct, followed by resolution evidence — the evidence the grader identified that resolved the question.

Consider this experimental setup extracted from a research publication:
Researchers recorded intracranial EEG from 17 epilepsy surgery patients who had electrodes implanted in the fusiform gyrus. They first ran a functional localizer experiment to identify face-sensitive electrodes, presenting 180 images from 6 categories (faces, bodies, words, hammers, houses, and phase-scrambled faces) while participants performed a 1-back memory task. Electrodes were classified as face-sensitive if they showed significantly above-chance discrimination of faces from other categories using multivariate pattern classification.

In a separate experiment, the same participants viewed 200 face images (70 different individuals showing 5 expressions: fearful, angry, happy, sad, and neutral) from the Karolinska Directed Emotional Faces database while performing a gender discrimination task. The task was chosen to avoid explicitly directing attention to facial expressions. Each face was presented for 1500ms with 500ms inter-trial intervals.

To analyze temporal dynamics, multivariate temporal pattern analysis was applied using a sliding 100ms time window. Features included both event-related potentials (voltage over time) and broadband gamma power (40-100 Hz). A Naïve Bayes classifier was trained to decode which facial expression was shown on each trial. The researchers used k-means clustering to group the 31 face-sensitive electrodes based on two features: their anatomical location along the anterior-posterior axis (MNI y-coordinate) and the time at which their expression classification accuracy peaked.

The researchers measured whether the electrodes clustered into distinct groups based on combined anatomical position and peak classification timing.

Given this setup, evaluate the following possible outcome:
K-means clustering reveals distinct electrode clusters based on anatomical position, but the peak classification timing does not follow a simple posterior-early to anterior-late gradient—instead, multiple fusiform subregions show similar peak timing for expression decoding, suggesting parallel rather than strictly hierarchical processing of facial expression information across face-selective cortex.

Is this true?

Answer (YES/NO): NO